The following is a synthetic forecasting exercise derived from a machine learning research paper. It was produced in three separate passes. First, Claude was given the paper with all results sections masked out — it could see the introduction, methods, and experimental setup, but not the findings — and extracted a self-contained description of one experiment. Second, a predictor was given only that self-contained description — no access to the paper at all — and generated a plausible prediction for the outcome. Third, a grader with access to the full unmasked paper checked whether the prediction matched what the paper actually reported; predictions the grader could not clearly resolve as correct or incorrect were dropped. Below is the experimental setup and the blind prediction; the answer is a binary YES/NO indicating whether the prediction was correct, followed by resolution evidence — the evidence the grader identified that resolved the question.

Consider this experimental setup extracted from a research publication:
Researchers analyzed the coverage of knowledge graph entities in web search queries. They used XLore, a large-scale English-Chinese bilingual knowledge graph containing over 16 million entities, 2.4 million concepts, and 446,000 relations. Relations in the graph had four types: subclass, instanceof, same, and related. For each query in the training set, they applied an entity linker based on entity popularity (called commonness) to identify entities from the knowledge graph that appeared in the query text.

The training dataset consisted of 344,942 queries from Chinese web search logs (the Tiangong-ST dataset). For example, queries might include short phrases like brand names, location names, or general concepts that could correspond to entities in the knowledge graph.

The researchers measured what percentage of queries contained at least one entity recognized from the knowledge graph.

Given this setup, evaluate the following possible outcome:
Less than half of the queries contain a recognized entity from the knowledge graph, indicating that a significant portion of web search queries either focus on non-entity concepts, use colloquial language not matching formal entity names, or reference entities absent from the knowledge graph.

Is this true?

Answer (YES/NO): NO